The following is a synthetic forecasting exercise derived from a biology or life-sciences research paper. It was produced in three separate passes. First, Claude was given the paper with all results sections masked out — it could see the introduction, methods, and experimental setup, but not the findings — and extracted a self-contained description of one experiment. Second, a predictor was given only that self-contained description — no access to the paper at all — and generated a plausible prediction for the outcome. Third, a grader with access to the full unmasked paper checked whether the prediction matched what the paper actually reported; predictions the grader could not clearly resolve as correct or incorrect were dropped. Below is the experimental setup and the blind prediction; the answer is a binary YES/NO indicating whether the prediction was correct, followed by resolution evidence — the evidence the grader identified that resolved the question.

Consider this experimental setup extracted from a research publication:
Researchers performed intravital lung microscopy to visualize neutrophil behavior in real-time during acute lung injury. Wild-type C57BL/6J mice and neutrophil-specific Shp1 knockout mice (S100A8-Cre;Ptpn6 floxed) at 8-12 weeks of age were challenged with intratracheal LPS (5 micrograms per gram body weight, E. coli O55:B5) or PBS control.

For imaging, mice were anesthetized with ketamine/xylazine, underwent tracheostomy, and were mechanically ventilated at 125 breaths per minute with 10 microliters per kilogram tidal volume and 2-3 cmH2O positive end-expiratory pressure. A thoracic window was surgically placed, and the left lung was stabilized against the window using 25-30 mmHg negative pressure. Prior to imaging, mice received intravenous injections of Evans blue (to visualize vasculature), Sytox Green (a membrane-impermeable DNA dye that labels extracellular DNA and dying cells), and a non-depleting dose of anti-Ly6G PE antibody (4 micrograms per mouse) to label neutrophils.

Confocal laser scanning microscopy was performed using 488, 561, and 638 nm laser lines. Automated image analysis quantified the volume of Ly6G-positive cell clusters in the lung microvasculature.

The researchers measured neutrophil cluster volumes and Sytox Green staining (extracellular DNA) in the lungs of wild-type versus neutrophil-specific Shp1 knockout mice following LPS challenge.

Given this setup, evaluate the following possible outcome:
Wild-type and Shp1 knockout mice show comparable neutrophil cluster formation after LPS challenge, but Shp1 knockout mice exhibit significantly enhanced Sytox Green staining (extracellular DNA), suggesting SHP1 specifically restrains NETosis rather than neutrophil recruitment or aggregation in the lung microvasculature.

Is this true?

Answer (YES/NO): NO